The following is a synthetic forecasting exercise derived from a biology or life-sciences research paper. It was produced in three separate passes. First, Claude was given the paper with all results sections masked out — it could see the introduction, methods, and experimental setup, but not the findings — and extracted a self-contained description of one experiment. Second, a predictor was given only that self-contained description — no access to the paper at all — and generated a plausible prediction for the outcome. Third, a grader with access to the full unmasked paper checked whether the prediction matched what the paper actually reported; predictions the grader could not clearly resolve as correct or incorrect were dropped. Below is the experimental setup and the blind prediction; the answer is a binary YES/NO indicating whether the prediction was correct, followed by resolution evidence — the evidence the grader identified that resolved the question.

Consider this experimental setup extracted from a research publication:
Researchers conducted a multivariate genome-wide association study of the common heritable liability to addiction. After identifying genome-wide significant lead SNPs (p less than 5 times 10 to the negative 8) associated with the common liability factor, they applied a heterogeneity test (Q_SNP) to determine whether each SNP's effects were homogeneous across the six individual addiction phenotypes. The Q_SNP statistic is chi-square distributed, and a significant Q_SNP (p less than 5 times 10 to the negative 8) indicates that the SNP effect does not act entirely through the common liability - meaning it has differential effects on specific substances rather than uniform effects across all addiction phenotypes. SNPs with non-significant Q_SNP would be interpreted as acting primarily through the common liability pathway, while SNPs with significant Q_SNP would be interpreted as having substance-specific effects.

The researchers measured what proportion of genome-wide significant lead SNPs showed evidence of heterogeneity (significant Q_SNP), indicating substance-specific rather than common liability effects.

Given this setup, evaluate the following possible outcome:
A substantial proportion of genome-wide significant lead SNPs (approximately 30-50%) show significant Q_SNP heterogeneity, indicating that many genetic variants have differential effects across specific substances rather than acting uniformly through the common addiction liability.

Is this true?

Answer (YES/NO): NO